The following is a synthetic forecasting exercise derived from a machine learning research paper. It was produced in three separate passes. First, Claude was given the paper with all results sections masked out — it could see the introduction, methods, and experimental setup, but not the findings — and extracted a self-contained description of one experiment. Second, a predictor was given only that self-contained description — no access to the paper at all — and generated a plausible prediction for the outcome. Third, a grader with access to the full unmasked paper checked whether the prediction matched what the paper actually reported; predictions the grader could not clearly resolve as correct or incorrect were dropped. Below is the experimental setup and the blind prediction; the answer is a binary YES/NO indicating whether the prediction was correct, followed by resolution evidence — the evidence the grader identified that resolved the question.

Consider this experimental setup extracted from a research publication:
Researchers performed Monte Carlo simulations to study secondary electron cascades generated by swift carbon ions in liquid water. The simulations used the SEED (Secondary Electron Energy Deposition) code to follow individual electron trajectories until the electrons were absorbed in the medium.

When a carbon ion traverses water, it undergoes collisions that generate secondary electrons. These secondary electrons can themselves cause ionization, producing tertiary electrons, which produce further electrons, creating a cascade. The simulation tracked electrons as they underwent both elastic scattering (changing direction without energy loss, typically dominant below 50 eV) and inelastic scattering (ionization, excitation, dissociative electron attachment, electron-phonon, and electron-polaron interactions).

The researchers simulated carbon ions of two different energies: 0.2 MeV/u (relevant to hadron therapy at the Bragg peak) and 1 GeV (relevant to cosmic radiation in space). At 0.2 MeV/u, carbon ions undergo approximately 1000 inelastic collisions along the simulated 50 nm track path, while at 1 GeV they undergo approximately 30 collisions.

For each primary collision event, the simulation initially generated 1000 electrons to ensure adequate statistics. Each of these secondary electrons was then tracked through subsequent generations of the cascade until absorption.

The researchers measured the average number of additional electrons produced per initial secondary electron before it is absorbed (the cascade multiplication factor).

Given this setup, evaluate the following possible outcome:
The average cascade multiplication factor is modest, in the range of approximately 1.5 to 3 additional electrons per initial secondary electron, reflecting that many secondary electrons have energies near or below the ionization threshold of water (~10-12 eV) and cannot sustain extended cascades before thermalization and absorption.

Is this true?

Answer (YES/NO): NO